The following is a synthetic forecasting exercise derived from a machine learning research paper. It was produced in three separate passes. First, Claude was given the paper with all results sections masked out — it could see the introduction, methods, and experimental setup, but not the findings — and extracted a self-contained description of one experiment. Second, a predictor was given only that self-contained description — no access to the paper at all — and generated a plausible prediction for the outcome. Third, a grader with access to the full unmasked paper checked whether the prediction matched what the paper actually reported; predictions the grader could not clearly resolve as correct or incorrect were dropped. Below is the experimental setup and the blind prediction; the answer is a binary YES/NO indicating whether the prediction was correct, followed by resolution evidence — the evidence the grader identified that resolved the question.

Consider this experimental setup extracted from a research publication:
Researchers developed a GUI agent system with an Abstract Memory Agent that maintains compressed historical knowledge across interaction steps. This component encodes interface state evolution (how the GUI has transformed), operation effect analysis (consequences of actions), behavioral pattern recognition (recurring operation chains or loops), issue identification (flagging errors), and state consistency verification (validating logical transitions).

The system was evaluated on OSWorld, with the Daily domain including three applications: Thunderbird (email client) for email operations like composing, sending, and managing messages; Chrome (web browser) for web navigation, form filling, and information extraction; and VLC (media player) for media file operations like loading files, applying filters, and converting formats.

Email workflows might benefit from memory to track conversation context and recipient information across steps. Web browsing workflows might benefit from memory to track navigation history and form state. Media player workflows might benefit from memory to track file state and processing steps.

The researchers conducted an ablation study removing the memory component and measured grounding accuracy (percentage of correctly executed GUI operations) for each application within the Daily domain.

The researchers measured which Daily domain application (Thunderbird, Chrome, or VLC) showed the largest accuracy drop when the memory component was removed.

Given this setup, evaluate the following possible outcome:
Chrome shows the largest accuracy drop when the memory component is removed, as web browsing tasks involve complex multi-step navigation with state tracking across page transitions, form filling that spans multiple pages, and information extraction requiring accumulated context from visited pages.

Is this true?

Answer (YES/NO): NO